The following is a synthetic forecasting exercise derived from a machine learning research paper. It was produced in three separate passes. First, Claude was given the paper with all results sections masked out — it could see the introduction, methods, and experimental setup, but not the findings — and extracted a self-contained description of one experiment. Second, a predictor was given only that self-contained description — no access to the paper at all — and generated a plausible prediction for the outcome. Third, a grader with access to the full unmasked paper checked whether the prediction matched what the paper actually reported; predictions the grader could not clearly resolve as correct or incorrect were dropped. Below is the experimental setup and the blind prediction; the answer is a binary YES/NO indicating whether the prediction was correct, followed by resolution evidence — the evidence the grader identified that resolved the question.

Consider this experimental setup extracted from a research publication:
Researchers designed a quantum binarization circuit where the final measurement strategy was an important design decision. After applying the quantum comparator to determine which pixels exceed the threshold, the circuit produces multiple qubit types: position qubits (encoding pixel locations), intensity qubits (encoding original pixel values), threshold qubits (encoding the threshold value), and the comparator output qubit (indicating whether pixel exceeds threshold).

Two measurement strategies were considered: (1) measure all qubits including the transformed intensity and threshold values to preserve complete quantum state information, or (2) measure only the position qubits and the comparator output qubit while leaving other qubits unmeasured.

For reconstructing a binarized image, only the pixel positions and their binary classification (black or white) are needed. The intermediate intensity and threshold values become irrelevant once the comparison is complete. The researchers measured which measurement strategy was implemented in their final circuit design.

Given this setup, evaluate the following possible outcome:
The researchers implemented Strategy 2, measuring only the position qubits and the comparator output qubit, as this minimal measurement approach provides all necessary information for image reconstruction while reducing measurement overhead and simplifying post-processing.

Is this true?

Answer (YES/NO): YES